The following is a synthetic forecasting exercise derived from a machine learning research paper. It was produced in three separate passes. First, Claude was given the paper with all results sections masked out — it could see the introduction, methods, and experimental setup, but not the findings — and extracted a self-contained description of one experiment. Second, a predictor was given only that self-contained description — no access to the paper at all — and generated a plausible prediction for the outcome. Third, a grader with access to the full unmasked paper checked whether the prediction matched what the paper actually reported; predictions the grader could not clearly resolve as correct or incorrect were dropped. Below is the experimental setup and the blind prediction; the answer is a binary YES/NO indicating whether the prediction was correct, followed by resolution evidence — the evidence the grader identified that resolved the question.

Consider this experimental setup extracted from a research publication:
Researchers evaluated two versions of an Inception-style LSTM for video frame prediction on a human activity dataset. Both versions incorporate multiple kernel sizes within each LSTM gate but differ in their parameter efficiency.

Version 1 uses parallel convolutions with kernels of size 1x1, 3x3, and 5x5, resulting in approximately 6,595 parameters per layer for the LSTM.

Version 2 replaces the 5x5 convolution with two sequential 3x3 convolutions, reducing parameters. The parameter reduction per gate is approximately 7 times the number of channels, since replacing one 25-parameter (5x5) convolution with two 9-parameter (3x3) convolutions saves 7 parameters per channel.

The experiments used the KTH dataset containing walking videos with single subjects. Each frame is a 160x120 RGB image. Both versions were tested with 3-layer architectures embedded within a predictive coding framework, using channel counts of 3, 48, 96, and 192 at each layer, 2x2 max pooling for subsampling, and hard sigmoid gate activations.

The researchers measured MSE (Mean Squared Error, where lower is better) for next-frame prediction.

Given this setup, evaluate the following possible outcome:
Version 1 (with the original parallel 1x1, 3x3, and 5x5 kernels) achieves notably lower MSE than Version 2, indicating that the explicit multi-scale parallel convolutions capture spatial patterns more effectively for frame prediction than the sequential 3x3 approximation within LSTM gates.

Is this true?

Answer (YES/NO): YES